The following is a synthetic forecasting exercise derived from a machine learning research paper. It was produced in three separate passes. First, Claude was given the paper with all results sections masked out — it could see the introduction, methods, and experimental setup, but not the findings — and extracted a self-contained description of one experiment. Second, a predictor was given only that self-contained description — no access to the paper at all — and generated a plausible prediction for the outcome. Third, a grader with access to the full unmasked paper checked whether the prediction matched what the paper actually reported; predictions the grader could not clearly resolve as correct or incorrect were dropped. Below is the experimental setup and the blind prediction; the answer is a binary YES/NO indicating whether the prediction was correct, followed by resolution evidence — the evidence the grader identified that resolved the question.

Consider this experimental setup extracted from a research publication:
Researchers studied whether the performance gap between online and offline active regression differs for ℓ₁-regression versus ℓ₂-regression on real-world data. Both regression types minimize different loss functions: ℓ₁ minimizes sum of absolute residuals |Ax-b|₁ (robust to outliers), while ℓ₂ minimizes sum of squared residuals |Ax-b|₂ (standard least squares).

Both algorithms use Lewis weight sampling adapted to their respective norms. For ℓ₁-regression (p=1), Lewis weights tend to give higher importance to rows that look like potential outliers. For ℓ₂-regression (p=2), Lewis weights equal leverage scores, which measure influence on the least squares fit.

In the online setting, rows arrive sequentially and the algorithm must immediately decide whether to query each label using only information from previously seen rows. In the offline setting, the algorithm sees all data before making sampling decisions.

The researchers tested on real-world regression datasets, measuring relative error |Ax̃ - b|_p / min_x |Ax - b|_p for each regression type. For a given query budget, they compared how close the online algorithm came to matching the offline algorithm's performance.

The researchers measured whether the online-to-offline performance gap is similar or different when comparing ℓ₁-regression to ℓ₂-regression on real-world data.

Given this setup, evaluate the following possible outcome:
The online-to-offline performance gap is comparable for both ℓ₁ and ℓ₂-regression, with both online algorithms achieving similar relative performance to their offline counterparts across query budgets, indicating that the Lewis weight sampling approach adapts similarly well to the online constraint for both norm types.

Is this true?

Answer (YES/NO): YES